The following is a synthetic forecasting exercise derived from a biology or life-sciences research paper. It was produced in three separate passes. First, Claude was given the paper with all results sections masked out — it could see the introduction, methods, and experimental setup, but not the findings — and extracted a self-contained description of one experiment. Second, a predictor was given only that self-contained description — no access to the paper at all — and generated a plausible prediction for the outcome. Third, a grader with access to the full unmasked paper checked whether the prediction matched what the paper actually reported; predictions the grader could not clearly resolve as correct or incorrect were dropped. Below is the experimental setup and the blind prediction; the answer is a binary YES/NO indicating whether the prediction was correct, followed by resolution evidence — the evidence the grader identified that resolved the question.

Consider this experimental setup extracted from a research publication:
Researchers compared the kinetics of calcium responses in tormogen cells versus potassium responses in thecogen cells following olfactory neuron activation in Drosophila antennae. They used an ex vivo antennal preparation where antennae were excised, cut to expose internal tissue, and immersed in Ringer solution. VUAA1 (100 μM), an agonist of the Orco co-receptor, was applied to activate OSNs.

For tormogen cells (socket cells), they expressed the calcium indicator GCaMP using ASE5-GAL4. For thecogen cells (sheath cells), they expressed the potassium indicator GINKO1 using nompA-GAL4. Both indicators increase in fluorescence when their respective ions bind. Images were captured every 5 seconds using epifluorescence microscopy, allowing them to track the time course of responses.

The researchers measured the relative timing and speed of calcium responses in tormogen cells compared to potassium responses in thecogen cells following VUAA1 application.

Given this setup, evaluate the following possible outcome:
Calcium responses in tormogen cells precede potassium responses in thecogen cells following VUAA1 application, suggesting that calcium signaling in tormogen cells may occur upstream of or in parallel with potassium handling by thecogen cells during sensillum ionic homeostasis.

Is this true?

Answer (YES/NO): YES